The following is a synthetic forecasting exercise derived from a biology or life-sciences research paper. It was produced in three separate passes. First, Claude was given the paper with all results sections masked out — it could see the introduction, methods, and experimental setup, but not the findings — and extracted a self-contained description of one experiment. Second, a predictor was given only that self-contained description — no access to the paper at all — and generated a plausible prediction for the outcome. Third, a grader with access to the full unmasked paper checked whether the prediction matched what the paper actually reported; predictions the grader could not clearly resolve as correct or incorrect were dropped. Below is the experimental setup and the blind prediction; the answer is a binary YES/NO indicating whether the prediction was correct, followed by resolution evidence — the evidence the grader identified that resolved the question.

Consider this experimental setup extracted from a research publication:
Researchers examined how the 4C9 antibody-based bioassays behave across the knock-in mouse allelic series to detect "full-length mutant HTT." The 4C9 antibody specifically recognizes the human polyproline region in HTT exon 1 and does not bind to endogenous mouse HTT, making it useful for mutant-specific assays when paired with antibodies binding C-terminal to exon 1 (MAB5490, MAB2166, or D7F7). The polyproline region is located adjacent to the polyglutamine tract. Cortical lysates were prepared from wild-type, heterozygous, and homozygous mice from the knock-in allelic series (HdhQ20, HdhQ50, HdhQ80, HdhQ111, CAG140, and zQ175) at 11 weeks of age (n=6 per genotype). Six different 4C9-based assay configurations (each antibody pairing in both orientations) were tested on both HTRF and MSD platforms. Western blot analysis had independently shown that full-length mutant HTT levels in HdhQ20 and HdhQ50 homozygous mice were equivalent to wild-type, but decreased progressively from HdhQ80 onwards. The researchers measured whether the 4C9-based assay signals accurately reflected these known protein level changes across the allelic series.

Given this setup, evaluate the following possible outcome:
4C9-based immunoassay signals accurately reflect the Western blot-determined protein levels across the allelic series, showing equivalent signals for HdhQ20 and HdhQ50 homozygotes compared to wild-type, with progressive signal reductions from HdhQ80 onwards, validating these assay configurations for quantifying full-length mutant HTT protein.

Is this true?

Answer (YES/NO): NO